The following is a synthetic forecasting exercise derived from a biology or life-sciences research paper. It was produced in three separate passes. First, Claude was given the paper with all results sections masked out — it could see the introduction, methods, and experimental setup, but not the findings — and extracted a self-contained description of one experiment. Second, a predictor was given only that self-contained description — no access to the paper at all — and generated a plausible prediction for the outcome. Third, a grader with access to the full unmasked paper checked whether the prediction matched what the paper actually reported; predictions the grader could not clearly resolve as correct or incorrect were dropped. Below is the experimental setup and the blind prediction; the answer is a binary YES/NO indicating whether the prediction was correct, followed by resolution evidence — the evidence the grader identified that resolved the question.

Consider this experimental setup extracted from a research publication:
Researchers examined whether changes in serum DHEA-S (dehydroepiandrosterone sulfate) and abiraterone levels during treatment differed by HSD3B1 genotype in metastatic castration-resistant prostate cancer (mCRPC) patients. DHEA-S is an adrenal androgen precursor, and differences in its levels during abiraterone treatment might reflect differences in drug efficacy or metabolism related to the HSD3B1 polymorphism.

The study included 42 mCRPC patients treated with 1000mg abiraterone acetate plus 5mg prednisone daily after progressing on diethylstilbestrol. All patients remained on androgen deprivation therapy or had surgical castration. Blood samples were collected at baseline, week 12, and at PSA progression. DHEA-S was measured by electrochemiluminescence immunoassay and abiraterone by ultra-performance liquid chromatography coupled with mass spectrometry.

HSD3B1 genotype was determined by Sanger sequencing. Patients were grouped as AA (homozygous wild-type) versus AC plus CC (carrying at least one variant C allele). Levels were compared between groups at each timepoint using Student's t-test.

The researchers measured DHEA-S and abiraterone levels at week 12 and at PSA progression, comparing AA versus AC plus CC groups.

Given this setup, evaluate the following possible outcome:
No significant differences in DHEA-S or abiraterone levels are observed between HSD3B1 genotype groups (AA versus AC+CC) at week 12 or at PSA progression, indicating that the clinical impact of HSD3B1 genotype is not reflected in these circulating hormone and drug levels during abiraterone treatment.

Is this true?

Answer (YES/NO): YES